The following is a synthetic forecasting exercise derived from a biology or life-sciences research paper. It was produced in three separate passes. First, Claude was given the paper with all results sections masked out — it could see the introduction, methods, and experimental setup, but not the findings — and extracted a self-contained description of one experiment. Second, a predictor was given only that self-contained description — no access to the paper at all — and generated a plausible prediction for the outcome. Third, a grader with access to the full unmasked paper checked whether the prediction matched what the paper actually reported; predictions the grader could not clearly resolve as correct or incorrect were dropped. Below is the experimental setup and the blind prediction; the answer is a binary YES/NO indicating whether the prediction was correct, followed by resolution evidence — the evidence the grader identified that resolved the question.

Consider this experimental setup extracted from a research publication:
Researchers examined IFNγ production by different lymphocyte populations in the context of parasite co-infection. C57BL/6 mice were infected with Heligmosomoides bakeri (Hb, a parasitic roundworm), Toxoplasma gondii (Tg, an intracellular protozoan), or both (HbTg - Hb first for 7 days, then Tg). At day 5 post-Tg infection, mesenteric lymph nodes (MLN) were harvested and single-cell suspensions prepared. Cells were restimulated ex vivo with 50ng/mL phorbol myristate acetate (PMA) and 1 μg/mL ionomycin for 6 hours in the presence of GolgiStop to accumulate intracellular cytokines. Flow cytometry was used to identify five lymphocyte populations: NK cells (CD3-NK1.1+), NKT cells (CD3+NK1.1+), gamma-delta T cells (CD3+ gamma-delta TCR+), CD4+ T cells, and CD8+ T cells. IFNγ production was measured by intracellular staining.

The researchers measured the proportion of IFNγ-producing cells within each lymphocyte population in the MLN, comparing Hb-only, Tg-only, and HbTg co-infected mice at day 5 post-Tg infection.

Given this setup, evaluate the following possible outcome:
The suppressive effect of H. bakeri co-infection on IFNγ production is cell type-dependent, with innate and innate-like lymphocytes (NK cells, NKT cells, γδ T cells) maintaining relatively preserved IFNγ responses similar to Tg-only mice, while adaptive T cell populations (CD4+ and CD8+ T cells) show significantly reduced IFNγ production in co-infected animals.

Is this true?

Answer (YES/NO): NO